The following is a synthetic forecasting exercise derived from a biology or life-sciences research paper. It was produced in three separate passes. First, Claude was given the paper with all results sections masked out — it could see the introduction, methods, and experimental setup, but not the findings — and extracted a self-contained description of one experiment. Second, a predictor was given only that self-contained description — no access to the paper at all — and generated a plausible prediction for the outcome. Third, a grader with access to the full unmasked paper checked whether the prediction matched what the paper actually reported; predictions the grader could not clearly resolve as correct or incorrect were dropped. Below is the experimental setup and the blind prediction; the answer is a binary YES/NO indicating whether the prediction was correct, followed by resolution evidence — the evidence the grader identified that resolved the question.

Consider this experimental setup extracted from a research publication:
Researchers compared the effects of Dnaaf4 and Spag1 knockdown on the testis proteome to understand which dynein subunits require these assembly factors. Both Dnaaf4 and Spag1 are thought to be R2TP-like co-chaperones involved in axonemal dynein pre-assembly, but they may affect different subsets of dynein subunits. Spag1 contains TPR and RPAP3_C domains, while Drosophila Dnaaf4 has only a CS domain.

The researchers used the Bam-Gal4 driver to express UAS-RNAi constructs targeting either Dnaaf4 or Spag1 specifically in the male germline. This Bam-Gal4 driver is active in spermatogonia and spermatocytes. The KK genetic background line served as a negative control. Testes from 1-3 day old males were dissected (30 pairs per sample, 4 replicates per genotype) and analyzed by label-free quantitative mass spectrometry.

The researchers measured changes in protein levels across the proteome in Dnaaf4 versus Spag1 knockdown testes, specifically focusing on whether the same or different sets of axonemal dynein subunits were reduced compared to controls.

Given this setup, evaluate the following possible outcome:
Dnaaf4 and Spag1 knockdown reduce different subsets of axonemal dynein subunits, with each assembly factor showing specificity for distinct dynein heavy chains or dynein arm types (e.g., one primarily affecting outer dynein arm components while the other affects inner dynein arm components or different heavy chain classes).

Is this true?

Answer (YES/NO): NO